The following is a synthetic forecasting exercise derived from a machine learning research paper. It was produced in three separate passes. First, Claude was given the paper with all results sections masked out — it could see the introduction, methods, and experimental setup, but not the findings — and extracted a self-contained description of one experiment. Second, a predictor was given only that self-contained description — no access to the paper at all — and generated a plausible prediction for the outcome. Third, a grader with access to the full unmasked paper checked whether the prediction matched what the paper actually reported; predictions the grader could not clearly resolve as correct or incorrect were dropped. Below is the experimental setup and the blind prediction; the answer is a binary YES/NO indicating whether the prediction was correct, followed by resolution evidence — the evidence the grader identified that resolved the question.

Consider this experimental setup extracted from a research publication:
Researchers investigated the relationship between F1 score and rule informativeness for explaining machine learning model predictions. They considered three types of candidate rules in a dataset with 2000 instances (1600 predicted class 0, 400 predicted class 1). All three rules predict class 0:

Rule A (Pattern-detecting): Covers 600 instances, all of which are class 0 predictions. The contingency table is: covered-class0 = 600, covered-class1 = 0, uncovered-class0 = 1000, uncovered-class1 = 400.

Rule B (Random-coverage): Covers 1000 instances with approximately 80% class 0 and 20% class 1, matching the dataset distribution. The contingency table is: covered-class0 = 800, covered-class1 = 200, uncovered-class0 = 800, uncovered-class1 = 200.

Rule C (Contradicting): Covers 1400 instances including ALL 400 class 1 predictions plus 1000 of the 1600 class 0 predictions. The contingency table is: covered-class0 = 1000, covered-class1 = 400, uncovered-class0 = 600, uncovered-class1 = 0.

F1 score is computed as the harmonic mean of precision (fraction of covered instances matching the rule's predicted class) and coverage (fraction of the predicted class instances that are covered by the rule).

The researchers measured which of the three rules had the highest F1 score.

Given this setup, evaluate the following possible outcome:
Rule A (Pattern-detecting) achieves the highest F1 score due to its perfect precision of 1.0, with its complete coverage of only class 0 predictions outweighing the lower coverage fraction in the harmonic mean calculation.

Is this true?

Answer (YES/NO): NO